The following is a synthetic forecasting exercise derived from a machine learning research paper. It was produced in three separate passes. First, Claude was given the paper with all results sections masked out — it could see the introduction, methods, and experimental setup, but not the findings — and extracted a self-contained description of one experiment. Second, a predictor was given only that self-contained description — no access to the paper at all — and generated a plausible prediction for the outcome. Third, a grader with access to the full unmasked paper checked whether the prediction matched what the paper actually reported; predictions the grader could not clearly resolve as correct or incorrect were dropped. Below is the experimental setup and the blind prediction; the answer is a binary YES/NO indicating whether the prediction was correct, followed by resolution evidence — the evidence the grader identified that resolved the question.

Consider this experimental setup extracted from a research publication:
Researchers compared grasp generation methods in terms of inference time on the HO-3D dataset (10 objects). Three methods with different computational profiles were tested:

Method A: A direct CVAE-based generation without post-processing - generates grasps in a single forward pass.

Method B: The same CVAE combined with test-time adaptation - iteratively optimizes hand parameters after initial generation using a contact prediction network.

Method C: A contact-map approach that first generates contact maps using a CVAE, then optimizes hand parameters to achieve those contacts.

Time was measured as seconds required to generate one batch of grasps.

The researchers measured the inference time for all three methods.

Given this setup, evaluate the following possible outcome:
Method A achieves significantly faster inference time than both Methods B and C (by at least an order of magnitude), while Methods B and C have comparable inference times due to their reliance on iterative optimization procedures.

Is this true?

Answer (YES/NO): NO